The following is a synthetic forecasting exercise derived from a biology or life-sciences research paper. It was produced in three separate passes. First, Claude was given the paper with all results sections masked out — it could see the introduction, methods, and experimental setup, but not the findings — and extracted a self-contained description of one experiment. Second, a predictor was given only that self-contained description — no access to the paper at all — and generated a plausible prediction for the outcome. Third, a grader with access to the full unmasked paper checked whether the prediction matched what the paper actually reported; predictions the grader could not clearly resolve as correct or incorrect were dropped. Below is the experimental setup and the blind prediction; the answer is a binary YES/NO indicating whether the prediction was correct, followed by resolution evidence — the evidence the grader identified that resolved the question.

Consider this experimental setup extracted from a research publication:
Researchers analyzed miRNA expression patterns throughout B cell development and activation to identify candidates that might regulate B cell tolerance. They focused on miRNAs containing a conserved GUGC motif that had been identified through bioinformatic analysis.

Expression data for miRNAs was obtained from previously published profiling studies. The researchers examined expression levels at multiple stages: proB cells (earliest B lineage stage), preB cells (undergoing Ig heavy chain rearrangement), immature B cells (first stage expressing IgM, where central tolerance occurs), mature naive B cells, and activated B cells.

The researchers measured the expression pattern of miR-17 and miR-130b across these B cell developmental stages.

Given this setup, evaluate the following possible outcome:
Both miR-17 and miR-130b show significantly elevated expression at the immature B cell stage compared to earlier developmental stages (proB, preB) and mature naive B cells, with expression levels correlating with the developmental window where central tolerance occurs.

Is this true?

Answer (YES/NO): NO